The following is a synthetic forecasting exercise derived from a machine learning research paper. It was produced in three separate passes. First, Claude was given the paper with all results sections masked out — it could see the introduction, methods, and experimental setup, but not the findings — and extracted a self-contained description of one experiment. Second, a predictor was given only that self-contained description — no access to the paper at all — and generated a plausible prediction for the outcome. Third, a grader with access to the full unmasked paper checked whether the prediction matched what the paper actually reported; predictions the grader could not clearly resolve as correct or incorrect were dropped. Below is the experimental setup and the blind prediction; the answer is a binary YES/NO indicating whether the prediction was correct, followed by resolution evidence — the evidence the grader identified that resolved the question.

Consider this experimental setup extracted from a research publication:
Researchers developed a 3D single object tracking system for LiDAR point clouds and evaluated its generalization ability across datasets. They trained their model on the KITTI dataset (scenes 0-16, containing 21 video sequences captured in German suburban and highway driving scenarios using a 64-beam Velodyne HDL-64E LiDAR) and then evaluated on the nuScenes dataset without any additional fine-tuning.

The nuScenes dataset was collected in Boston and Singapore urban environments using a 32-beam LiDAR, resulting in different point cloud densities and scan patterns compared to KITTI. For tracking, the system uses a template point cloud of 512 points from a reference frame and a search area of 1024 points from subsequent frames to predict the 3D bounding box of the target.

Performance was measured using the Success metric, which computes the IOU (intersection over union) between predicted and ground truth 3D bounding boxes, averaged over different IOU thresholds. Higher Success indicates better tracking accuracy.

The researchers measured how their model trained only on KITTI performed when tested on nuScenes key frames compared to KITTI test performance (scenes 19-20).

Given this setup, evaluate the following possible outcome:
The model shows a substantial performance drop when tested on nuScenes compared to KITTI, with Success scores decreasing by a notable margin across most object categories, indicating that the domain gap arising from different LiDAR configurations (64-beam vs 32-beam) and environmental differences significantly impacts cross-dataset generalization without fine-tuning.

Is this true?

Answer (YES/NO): YES